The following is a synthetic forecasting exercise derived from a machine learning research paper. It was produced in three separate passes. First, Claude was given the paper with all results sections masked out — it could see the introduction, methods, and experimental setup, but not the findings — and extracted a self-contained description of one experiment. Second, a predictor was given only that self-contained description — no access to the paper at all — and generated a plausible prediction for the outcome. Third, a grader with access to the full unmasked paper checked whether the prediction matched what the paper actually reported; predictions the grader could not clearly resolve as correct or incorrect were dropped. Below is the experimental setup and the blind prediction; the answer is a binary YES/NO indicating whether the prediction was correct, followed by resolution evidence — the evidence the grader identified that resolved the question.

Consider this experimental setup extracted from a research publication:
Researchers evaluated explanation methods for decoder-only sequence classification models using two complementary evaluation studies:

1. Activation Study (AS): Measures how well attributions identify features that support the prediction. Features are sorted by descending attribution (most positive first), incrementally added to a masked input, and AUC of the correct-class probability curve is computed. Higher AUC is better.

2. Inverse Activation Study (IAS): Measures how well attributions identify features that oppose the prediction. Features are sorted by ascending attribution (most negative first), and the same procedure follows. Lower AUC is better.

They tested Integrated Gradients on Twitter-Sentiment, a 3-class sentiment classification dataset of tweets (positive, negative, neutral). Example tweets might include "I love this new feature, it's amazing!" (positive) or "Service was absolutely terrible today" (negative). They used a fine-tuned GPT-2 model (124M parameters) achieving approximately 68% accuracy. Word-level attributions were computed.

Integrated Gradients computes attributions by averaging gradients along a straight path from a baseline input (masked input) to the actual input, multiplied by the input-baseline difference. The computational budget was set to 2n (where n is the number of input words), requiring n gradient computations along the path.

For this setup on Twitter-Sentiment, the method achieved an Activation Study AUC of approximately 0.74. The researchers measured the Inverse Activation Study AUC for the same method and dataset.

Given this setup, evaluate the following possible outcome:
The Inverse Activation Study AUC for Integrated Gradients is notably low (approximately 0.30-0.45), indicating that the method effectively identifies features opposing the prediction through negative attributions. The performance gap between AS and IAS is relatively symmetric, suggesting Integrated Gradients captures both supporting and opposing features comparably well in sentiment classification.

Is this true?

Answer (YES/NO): YES